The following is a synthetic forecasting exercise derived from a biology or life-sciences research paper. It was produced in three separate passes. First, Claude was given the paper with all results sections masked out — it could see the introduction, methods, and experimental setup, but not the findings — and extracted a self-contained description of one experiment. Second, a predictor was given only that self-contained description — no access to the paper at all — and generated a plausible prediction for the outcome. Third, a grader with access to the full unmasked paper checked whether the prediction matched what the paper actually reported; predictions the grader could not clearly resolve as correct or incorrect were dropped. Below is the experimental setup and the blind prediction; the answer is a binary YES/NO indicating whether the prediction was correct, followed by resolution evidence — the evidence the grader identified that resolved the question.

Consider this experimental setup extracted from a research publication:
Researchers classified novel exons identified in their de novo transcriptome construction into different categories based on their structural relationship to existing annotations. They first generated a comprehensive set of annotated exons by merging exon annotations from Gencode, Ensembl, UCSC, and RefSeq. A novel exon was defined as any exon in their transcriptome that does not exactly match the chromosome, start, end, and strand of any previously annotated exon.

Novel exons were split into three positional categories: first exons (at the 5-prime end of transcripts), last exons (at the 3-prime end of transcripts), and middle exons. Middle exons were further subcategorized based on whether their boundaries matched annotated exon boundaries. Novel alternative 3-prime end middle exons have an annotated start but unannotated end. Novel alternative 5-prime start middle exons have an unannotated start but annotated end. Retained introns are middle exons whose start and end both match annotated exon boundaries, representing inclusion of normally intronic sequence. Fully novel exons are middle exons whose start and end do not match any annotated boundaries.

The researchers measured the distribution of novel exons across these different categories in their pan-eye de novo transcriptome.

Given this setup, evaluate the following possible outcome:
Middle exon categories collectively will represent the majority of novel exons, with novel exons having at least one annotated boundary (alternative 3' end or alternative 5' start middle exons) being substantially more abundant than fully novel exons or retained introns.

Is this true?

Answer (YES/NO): NO